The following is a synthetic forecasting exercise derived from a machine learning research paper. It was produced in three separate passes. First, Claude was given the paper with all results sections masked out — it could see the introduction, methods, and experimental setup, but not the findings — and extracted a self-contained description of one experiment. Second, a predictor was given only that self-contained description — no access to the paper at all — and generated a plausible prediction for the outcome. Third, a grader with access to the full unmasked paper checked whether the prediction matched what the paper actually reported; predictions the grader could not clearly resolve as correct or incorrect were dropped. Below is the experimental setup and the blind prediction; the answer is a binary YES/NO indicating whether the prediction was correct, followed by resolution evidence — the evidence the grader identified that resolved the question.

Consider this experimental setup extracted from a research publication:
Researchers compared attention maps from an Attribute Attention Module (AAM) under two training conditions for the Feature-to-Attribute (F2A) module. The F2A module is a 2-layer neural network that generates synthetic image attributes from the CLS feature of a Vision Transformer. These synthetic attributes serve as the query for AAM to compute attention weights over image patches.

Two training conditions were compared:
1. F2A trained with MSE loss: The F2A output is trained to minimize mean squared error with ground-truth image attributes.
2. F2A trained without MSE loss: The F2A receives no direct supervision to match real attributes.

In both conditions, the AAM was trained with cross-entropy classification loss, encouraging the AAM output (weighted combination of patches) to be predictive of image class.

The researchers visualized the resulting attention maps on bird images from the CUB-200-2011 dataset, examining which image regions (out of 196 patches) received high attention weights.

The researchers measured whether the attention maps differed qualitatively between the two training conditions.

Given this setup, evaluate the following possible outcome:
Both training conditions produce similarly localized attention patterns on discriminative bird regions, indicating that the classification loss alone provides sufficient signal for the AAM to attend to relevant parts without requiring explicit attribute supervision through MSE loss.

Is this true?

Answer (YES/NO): NO